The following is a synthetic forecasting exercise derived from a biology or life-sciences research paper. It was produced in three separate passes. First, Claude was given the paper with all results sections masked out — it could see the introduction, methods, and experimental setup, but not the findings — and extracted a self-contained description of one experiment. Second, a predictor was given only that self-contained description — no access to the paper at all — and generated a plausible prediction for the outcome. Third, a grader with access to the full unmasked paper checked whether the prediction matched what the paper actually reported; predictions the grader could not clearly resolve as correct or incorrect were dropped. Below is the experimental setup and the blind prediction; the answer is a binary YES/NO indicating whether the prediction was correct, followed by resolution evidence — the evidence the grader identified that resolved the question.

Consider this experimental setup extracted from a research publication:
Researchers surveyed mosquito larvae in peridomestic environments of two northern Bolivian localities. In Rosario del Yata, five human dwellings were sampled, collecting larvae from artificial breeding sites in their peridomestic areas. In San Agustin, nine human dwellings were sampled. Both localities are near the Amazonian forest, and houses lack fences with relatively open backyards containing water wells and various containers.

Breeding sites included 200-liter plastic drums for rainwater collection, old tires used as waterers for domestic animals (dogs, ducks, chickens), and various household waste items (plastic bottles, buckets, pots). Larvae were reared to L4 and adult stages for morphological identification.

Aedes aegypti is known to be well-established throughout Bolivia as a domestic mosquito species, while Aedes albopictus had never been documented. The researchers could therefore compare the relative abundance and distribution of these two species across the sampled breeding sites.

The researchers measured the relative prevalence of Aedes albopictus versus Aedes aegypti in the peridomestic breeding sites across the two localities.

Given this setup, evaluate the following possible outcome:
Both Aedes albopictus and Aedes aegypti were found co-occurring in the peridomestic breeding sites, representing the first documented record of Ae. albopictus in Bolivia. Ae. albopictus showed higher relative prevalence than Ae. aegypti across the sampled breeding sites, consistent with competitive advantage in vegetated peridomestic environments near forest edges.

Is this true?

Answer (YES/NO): NO